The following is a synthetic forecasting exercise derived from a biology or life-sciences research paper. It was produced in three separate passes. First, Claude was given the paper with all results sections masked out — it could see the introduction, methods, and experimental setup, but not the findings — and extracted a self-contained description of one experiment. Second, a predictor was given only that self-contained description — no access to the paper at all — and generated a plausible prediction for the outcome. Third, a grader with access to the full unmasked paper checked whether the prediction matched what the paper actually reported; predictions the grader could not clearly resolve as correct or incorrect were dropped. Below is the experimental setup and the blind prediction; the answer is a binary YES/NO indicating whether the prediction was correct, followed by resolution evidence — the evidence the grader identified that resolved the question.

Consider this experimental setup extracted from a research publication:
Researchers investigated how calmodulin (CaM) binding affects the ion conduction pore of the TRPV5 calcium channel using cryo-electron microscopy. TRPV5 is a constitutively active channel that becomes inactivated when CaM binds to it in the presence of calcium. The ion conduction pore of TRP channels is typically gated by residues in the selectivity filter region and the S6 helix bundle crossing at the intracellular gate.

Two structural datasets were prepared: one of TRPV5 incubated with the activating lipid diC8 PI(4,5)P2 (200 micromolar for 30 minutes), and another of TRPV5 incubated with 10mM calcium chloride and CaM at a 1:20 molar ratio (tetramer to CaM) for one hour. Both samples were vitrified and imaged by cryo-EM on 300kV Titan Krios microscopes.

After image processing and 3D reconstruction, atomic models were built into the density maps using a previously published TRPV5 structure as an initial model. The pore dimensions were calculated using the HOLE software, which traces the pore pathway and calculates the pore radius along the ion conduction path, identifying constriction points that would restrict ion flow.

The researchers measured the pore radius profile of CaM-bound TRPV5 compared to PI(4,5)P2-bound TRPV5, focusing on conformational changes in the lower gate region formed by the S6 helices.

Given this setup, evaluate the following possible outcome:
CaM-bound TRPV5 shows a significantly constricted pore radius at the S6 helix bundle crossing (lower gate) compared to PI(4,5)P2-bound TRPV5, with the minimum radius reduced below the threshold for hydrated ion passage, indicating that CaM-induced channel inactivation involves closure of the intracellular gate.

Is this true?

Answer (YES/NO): NO